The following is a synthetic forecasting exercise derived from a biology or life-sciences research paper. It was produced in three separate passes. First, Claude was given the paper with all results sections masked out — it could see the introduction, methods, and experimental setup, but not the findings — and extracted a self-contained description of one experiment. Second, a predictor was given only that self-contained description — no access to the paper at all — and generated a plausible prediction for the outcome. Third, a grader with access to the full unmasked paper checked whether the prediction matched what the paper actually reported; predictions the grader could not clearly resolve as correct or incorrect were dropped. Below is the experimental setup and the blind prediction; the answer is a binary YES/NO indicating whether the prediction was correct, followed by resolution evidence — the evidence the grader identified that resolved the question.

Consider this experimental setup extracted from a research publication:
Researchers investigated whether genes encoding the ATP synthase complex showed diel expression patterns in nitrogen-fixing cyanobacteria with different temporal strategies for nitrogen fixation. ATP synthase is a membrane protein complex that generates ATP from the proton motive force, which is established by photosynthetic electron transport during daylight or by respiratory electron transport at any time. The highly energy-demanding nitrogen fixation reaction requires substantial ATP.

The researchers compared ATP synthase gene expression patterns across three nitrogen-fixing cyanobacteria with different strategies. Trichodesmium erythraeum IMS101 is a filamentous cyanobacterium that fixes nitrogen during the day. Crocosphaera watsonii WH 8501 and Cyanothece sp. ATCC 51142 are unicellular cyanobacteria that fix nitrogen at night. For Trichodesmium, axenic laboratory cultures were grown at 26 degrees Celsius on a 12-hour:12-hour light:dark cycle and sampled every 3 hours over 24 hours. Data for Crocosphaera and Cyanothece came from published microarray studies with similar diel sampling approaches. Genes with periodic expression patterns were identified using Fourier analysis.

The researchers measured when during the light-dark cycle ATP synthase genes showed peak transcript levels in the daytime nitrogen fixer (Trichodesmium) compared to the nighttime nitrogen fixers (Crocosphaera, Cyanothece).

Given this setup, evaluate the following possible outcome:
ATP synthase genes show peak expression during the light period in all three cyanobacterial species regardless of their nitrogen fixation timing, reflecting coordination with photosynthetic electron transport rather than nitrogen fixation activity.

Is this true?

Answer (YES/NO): YES